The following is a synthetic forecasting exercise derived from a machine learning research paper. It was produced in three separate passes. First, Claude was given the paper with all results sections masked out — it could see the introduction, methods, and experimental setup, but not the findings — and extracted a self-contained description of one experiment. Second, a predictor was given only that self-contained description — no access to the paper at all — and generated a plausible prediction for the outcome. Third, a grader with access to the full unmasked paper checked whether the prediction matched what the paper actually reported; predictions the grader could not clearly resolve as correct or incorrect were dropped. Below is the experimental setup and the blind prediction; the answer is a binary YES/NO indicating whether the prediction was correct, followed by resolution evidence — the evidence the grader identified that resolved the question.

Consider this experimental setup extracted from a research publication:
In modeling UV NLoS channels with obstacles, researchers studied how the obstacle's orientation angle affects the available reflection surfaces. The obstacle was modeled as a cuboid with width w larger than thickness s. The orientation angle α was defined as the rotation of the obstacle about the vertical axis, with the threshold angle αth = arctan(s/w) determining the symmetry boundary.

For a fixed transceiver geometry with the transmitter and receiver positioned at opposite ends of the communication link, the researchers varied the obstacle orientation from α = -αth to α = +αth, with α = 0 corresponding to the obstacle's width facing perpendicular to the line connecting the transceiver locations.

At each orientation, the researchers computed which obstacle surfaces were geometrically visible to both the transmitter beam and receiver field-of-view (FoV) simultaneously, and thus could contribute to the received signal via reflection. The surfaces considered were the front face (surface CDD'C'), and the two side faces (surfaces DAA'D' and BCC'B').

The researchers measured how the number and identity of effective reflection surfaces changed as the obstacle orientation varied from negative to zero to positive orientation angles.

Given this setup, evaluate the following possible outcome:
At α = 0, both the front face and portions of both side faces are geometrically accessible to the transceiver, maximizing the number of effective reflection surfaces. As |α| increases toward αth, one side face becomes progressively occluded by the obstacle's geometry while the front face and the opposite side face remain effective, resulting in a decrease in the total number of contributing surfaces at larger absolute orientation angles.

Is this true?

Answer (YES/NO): NO